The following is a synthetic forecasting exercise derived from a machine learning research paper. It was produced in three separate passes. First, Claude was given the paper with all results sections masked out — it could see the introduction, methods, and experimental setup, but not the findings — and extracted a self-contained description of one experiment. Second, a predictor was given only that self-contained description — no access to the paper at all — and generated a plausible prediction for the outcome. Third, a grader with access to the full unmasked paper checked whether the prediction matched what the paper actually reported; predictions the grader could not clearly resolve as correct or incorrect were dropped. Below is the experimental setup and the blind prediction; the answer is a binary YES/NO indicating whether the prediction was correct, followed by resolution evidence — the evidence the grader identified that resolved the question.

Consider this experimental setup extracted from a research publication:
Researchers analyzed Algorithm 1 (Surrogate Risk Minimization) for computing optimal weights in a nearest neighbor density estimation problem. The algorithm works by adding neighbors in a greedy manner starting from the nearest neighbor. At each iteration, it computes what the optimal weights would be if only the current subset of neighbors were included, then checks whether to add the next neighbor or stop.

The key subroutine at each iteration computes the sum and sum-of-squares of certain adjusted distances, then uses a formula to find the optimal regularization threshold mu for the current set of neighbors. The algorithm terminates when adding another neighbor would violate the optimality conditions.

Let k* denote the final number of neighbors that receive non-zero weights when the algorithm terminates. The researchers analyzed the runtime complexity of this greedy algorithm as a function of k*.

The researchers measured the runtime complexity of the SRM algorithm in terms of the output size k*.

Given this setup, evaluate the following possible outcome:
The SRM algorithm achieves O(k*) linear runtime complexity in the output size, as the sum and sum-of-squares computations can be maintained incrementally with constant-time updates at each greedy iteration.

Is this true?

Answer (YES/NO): YES